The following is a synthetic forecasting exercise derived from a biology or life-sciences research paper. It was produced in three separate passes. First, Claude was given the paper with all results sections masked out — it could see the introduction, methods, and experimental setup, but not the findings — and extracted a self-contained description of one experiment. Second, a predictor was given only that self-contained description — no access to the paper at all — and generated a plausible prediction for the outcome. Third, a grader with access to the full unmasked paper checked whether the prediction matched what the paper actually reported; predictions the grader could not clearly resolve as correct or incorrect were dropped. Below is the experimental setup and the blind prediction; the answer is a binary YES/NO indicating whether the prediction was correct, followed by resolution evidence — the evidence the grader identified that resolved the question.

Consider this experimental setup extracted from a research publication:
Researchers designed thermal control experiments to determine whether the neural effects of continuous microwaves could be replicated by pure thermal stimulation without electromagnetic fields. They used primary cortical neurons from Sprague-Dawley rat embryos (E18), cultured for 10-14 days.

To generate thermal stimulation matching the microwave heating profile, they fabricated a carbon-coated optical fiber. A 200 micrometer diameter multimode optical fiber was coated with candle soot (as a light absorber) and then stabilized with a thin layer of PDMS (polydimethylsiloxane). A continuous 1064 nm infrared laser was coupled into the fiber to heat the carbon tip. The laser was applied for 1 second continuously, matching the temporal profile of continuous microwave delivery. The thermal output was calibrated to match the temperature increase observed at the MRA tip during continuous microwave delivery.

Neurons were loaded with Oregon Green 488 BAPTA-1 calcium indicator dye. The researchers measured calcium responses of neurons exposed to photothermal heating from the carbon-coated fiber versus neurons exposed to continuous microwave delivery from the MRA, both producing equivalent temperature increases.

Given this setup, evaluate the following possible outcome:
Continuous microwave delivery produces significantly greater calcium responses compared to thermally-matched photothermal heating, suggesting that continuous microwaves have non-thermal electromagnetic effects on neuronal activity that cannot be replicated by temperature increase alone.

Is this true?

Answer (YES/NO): NO